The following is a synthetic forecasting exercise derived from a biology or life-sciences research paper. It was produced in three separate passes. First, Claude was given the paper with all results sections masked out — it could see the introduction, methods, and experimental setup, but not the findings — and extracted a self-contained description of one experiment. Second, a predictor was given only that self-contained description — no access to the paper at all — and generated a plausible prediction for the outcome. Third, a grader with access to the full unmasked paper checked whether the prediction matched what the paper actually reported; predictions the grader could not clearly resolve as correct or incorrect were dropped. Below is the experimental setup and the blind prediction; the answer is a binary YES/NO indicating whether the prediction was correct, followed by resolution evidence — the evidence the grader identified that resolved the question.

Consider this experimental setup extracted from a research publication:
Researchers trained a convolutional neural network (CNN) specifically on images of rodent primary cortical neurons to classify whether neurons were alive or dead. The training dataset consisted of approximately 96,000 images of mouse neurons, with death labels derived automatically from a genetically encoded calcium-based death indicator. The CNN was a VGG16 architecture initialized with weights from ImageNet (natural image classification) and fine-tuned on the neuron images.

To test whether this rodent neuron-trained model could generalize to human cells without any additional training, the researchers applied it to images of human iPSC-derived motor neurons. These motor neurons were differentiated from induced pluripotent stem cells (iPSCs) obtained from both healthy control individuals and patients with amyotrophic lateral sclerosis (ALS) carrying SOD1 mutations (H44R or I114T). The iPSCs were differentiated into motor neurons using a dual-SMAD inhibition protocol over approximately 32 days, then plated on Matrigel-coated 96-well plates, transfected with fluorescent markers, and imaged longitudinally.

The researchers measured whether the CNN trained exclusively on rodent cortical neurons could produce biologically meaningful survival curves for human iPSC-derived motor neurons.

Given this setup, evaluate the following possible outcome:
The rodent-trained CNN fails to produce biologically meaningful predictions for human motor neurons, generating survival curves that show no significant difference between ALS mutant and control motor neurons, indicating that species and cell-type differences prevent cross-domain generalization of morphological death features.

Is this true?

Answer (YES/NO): NO